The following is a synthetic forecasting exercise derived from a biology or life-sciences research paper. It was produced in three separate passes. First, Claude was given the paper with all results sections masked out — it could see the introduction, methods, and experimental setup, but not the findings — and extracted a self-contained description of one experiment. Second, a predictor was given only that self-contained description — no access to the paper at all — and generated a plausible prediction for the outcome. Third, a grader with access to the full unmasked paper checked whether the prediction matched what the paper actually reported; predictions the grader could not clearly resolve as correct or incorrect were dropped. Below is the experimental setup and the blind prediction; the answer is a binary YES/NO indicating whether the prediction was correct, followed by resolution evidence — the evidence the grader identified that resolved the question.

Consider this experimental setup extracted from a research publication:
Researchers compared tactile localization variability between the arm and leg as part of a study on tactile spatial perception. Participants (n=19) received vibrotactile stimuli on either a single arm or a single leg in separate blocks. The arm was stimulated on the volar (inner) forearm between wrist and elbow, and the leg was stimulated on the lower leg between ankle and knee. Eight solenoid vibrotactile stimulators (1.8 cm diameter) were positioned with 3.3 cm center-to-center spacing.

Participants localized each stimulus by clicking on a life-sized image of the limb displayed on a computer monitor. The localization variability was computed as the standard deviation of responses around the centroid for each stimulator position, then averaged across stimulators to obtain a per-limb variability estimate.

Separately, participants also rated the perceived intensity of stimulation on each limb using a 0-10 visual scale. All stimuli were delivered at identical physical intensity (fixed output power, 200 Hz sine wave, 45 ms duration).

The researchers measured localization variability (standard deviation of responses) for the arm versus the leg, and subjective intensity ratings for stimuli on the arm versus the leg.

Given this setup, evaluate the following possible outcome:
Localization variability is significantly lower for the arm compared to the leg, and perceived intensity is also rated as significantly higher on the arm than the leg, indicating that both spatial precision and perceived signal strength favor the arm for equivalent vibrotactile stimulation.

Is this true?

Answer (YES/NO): YES